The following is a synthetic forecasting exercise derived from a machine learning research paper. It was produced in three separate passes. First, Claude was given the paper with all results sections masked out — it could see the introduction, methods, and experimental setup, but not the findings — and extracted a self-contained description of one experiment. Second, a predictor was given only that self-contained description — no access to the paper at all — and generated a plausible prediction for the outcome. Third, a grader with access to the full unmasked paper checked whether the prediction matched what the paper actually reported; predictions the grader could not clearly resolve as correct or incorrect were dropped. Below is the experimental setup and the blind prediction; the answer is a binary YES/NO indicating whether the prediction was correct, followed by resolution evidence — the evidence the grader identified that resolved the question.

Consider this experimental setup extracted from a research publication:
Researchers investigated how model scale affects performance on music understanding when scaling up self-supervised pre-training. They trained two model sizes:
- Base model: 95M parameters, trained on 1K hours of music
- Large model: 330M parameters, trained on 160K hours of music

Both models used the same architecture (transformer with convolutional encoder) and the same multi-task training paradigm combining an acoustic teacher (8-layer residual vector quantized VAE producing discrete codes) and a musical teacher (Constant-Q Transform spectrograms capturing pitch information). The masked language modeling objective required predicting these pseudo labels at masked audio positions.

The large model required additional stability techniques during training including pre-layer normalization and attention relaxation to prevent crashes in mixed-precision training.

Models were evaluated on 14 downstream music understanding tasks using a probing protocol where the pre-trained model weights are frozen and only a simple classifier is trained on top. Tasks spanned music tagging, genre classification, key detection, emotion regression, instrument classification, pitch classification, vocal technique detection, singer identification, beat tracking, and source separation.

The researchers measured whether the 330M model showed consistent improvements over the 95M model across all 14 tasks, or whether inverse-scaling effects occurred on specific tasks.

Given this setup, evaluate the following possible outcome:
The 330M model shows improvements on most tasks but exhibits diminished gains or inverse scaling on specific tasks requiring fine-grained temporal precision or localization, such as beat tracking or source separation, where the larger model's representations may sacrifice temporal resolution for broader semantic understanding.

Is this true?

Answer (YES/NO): YES